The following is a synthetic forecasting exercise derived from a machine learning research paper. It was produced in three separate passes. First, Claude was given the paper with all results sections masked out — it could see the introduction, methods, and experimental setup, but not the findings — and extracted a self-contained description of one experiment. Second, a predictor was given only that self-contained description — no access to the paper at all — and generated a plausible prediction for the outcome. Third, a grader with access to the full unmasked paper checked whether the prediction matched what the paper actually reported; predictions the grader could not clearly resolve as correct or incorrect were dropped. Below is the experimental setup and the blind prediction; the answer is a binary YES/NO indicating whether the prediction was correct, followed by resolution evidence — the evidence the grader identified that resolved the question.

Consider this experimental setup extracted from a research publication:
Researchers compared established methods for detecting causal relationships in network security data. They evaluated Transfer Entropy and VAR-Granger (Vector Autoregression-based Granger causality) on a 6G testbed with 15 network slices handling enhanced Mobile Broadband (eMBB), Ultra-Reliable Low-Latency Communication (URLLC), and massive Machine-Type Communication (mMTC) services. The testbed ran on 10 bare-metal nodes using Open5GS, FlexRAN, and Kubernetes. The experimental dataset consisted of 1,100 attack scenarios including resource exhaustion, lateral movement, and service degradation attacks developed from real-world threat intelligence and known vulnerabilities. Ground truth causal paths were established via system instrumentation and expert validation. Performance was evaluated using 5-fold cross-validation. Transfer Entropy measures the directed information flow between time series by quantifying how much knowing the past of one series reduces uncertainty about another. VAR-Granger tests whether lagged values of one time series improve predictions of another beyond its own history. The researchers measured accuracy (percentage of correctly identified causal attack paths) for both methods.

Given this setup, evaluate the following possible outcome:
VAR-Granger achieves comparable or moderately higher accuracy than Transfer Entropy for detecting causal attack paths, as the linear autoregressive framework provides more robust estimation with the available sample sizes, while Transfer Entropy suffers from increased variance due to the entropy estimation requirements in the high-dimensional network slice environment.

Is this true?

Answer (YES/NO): NO